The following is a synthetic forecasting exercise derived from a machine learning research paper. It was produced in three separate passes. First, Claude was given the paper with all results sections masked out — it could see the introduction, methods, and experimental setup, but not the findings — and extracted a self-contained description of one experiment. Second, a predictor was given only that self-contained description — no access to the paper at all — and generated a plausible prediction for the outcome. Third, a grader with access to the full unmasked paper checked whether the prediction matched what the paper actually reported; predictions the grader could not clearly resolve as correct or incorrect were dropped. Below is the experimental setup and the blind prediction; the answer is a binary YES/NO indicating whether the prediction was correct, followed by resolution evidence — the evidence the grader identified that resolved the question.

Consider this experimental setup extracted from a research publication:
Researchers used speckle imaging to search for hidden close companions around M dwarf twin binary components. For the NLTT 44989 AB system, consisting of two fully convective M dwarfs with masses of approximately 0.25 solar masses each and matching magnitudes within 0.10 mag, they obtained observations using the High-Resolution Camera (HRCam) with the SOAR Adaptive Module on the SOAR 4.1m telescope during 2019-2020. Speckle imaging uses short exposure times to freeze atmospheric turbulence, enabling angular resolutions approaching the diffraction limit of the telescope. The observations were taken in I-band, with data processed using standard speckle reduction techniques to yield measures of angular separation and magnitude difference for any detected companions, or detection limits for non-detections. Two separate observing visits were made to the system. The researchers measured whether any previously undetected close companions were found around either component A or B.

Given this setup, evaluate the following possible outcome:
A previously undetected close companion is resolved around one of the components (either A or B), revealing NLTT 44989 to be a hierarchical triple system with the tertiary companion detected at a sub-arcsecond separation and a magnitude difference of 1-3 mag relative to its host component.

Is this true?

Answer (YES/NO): NO